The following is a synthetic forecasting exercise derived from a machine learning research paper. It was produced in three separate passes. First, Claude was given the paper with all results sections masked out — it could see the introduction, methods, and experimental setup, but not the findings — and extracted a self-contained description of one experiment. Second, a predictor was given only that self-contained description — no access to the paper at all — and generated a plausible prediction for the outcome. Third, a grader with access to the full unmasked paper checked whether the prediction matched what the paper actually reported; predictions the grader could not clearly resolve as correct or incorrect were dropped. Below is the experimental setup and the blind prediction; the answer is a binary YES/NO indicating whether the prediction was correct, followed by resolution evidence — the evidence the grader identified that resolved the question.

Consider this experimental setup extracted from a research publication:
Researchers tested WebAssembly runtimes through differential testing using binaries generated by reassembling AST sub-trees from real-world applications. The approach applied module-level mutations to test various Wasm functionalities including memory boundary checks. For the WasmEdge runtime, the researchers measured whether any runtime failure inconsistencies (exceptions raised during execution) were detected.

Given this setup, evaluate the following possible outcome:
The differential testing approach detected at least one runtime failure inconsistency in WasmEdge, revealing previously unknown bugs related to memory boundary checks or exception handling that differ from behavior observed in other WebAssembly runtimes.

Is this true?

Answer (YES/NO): YES